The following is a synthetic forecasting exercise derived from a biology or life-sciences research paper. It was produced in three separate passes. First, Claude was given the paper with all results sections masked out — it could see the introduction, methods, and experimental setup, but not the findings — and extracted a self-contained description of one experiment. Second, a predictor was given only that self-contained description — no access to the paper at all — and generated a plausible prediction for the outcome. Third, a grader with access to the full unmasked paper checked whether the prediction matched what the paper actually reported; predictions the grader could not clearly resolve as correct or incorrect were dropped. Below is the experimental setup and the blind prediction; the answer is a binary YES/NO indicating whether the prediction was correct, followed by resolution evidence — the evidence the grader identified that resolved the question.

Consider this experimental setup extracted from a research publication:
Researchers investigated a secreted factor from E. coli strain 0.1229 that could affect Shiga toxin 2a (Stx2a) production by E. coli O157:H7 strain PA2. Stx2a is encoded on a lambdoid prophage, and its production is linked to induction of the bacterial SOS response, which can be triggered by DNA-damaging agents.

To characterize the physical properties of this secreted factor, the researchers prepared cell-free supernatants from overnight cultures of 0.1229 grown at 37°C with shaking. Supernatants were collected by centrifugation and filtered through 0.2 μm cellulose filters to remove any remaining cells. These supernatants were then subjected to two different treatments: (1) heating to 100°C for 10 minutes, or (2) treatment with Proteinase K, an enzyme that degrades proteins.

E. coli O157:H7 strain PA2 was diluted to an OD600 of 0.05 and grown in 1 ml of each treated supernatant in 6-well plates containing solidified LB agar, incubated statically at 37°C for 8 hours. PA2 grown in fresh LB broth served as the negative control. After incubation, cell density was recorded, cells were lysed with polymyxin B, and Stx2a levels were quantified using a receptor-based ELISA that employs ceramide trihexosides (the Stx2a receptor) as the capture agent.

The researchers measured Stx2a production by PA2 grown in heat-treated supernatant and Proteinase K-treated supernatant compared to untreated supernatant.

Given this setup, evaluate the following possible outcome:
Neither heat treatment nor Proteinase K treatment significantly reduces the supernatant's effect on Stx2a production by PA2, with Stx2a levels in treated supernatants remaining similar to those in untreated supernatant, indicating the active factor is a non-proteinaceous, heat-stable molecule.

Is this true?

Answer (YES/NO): NO